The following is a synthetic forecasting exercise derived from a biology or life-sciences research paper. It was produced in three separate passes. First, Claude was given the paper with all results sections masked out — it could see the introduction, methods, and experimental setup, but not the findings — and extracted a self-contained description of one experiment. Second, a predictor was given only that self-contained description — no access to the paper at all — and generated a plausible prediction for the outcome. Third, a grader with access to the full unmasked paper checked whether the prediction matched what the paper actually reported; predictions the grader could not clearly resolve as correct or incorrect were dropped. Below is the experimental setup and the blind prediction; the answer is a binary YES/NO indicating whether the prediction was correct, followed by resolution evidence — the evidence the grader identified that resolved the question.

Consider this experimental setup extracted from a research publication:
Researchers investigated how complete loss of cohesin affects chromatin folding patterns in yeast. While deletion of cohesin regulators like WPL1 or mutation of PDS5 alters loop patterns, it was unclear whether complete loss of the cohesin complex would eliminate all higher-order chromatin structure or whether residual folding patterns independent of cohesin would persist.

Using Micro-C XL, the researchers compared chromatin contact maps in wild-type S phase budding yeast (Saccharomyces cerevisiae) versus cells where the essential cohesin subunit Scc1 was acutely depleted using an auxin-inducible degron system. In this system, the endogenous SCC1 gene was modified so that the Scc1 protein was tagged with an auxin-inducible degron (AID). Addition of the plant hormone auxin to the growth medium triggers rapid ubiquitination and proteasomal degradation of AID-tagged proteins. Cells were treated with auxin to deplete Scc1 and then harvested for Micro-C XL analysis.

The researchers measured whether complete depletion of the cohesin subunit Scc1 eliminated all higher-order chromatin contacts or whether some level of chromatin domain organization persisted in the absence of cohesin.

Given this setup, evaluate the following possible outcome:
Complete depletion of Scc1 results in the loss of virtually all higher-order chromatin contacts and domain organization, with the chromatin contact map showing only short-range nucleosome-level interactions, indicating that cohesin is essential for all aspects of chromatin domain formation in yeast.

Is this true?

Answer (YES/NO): NO